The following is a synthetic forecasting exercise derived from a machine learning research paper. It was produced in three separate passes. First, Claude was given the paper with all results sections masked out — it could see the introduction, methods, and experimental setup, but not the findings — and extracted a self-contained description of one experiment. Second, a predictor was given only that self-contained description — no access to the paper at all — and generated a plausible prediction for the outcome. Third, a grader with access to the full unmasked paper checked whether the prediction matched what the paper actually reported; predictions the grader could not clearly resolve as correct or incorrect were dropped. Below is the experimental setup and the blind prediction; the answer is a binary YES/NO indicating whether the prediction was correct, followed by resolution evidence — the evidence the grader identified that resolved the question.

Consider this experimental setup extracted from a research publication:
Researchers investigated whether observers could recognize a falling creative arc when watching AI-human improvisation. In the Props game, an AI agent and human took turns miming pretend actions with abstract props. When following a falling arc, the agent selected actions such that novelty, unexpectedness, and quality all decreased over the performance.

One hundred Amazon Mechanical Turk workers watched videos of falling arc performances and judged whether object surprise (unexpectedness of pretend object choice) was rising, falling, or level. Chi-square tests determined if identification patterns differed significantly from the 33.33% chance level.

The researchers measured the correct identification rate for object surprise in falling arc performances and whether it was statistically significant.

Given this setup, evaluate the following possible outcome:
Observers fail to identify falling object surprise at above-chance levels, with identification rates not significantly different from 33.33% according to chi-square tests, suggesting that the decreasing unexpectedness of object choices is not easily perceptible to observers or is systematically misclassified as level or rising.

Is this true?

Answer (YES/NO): NO